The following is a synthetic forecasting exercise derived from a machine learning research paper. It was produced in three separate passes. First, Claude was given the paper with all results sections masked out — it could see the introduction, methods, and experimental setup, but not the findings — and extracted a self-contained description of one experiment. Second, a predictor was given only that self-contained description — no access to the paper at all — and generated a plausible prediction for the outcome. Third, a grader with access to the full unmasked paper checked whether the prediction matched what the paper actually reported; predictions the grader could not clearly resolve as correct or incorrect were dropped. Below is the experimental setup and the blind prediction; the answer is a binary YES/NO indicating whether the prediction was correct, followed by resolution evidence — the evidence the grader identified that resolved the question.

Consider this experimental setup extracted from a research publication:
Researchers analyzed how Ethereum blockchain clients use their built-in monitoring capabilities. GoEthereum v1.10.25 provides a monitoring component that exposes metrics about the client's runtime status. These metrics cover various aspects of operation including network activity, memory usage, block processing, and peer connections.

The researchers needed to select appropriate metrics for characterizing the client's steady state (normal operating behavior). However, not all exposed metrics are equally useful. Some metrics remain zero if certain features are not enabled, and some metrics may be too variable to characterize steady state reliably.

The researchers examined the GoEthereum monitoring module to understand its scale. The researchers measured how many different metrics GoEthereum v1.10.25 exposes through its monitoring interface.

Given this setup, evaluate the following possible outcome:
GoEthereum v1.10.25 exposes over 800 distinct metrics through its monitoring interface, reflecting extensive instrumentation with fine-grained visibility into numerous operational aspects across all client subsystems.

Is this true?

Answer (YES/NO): NO